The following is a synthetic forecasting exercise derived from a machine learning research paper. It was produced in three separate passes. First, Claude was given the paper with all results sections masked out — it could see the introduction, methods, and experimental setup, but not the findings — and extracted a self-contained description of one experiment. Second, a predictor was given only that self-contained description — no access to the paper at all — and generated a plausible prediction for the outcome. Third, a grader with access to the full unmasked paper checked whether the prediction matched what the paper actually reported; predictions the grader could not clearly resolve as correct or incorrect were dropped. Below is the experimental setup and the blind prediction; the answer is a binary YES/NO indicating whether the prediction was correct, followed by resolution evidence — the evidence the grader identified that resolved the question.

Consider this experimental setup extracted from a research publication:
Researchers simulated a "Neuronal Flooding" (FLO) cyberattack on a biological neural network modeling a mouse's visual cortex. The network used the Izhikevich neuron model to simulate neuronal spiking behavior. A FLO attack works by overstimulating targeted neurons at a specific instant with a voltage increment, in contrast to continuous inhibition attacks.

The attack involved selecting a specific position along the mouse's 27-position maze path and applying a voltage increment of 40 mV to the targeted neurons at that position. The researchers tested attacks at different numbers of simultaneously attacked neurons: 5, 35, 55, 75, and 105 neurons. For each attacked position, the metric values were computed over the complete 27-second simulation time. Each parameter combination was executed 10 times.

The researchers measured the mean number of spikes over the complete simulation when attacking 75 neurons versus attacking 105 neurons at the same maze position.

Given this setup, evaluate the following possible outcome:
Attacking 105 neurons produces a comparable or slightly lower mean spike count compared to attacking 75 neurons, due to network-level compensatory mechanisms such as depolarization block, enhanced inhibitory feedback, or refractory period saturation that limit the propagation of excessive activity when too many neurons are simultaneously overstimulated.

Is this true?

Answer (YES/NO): YES